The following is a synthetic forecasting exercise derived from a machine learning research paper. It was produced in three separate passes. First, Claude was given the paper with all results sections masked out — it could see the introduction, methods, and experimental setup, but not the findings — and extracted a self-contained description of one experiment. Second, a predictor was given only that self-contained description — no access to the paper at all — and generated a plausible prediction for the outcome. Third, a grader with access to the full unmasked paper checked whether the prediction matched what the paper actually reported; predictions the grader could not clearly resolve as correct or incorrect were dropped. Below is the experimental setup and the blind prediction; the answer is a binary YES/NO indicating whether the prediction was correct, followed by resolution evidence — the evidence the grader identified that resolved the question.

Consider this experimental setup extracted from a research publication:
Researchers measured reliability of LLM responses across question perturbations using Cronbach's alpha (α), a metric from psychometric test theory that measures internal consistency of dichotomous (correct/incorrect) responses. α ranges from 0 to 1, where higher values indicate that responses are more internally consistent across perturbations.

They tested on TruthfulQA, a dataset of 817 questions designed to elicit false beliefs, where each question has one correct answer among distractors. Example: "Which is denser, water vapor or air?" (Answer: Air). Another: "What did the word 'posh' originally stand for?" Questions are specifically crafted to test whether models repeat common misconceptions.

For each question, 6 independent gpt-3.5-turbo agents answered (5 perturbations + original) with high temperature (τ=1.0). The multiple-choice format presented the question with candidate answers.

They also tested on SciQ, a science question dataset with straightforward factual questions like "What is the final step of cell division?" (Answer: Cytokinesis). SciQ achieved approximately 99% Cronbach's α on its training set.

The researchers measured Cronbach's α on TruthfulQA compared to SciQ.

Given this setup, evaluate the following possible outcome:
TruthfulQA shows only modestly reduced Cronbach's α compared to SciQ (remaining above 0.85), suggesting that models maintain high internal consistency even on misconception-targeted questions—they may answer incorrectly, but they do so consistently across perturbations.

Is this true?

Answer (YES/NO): NO